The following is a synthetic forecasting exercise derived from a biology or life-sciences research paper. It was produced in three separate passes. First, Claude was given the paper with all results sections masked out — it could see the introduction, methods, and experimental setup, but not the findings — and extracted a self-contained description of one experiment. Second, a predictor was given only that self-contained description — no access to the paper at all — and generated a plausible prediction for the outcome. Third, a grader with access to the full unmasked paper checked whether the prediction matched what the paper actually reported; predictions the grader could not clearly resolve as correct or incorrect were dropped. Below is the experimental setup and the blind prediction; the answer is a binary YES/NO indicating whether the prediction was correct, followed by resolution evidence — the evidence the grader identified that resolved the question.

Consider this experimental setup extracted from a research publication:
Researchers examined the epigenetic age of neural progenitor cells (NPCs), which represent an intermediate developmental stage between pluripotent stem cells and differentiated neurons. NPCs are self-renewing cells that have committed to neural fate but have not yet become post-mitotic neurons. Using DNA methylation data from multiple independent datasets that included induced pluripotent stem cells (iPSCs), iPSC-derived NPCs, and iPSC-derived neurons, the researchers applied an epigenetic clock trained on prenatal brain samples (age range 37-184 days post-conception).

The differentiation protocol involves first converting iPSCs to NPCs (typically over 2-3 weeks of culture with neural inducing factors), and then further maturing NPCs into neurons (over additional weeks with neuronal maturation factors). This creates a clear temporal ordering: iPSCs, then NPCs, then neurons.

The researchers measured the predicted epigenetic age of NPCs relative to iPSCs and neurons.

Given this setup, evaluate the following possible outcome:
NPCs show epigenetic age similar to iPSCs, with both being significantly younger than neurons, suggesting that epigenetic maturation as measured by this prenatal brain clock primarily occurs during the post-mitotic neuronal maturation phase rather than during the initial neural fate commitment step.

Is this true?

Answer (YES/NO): YES